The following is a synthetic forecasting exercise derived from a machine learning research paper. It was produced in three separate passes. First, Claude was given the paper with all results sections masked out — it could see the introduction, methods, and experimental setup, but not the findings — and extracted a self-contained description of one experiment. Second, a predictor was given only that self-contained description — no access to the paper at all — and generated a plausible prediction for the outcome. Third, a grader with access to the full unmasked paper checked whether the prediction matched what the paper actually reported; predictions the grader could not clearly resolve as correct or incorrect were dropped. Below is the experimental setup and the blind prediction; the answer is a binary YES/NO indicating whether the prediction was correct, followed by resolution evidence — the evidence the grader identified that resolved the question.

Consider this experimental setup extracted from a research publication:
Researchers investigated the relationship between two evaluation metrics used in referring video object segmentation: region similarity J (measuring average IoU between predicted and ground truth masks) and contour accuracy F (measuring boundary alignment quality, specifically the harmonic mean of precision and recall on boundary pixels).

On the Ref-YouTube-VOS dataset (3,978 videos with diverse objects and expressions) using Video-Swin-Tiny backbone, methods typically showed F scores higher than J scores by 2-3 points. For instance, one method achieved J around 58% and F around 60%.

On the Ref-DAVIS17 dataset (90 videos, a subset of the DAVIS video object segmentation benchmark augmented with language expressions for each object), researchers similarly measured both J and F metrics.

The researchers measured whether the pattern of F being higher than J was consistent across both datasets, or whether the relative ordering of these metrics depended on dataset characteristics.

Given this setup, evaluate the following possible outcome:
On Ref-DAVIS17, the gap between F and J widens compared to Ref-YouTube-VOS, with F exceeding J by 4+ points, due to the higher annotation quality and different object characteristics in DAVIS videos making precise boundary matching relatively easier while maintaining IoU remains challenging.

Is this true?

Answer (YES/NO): YES